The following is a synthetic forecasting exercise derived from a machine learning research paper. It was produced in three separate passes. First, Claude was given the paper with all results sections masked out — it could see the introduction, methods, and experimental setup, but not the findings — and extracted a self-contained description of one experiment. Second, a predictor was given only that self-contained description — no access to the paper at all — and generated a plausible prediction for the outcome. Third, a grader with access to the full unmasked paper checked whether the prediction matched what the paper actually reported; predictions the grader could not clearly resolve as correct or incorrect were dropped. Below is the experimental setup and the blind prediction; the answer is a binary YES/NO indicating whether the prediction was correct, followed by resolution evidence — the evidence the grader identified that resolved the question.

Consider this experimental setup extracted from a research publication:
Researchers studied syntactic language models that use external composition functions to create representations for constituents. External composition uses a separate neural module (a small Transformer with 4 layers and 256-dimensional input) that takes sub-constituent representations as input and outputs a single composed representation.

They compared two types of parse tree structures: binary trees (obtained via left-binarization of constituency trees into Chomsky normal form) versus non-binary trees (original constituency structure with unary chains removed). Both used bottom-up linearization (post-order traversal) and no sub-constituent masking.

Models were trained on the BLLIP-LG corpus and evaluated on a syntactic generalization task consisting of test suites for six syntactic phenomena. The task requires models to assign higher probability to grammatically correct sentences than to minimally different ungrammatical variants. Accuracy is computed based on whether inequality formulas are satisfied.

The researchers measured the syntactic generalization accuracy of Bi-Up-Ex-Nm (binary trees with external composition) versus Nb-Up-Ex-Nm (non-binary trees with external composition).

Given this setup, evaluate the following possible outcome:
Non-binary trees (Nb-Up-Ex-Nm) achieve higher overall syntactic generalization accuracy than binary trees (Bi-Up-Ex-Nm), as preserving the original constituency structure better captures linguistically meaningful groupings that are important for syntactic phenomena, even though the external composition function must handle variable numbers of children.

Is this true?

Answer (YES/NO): NO